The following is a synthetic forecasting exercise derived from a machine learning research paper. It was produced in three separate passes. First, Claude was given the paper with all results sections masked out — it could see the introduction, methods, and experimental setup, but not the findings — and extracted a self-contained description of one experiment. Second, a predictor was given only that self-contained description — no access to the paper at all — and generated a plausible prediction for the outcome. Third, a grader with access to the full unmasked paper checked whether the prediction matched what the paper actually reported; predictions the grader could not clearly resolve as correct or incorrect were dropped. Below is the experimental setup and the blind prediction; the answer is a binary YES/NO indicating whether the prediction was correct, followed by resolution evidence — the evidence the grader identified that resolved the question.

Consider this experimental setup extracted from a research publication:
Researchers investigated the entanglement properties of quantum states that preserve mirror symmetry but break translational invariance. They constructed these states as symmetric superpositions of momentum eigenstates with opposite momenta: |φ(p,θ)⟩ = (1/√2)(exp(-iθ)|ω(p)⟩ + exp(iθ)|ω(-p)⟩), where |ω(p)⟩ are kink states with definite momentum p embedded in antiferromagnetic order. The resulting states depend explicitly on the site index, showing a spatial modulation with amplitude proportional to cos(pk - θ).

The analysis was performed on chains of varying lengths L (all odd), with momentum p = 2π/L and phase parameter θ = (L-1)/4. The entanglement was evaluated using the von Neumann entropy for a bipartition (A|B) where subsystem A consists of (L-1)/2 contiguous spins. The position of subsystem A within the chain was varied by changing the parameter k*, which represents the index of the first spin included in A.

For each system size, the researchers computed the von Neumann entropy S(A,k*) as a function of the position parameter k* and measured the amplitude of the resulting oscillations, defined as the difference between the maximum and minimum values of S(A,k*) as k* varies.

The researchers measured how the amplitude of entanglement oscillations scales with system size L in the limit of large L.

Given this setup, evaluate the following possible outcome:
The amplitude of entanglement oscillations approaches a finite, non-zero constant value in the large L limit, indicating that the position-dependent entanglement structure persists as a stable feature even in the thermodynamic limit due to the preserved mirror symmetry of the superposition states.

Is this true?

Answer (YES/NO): NO